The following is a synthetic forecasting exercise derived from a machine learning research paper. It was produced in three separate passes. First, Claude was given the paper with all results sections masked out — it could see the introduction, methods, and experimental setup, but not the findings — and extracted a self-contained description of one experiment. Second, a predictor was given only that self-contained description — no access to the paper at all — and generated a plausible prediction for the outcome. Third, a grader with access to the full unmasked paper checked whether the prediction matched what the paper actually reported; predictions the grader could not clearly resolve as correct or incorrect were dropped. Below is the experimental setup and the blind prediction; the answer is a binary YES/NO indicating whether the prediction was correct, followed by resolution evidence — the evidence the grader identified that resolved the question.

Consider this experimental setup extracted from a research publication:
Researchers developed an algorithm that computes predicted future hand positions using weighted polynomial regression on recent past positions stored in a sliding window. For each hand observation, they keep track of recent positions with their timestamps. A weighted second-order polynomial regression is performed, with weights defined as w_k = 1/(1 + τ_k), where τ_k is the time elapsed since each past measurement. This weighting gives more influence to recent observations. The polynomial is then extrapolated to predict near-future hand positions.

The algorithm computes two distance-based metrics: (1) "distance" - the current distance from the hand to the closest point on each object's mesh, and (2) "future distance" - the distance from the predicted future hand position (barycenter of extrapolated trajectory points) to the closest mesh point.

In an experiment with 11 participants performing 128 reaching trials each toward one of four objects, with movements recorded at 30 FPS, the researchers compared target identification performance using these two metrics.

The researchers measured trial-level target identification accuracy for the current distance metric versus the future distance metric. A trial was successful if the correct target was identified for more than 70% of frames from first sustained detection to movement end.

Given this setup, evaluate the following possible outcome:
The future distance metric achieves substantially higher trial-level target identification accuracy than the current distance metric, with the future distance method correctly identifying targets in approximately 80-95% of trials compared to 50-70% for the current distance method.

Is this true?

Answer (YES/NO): NO